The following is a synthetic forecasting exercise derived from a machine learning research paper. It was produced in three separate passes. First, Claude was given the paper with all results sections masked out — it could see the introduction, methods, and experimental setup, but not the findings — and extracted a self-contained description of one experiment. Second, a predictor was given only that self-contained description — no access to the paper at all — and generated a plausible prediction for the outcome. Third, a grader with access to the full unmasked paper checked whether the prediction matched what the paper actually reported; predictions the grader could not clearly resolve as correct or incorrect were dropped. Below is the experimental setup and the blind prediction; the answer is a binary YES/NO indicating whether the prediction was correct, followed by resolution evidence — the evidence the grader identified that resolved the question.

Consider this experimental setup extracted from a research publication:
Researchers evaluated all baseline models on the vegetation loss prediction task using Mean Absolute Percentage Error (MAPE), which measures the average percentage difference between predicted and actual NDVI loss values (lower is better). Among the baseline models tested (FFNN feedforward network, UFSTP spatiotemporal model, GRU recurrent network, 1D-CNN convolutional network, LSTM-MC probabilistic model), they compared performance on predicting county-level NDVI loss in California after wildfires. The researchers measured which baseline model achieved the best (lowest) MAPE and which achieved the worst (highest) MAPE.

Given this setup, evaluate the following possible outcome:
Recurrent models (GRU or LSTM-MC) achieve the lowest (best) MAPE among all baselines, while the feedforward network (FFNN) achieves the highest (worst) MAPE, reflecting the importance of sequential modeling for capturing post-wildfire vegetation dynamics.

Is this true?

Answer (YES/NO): NO